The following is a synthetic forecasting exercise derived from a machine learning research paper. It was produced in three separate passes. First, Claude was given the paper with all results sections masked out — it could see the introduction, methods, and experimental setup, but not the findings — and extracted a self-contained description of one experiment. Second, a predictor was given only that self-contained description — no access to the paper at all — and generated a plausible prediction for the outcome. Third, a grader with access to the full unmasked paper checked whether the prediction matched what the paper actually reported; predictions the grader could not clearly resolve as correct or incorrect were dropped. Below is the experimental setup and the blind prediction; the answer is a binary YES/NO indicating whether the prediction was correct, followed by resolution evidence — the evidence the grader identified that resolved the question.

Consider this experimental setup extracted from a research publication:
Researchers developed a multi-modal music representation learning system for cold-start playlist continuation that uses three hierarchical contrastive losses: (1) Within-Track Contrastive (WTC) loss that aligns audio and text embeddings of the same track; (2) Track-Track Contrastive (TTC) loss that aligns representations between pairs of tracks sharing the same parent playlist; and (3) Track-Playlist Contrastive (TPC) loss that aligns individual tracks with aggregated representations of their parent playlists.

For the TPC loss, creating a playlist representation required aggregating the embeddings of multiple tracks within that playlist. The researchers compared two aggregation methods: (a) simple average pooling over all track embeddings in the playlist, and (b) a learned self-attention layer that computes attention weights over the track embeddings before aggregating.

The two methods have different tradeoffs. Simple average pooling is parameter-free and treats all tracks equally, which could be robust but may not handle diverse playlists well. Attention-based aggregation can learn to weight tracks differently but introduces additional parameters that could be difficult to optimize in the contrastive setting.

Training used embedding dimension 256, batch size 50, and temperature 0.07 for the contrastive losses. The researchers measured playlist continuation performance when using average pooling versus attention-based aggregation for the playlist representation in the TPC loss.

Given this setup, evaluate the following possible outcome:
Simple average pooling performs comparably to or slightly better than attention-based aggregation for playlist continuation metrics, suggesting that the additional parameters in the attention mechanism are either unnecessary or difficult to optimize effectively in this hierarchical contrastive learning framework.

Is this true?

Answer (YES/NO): NO